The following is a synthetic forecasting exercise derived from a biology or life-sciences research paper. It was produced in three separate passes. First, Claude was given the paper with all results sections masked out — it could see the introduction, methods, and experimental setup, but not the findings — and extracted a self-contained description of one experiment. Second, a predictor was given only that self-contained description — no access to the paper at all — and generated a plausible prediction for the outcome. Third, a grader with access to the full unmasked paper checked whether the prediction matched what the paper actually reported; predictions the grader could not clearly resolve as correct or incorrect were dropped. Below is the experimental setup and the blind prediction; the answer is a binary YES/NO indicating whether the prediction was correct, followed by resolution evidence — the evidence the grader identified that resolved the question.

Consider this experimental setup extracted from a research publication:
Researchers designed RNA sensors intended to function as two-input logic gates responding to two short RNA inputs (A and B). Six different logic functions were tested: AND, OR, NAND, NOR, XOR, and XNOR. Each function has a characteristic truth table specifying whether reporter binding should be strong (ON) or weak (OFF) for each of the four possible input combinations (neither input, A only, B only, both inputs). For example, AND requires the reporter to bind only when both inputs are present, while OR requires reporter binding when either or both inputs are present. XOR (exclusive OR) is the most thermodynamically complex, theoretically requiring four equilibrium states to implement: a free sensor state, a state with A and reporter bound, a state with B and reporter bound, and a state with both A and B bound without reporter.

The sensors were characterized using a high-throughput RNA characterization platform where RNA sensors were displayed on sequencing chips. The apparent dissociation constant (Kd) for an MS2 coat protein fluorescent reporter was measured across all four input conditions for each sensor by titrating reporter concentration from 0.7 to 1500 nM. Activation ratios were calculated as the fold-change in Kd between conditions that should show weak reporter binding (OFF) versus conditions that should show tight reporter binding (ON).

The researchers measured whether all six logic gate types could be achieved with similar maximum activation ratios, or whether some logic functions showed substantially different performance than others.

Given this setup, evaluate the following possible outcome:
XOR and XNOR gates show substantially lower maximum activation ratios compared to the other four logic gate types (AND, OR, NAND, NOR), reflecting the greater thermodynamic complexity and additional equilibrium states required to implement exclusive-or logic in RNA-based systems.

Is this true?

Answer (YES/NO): YES